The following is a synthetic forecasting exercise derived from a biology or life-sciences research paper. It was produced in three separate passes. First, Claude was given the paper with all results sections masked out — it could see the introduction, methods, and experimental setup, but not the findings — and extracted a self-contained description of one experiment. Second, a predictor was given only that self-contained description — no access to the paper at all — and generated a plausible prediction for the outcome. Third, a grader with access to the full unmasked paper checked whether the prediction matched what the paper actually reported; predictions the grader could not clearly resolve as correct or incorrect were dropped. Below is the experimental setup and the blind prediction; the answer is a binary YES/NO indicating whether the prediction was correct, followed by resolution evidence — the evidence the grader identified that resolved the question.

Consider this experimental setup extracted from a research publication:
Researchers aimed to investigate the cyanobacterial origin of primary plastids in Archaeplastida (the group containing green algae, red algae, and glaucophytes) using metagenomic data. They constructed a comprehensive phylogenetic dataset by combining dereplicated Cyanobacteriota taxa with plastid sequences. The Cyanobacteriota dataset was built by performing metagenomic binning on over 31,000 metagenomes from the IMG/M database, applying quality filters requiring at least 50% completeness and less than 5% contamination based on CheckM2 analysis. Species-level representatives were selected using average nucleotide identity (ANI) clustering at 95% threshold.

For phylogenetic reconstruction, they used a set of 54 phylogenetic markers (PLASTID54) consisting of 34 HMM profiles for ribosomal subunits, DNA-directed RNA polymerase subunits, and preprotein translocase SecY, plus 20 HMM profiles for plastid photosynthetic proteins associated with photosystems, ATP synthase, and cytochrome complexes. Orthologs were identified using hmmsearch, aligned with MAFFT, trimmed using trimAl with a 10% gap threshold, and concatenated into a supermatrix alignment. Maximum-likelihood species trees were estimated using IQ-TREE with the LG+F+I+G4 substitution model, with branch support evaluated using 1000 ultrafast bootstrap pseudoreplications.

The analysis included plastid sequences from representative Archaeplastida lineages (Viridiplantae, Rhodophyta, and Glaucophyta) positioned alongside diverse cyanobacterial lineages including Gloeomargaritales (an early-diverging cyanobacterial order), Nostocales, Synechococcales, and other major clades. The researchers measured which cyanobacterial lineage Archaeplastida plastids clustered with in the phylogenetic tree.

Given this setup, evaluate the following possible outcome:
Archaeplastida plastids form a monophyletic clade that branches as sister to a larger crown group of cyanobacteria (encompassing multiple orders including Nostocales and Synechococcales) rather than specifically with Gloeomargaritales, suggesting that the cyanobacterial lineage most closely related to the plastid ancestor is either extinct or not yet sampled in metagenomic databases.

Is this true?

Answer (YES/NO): NO